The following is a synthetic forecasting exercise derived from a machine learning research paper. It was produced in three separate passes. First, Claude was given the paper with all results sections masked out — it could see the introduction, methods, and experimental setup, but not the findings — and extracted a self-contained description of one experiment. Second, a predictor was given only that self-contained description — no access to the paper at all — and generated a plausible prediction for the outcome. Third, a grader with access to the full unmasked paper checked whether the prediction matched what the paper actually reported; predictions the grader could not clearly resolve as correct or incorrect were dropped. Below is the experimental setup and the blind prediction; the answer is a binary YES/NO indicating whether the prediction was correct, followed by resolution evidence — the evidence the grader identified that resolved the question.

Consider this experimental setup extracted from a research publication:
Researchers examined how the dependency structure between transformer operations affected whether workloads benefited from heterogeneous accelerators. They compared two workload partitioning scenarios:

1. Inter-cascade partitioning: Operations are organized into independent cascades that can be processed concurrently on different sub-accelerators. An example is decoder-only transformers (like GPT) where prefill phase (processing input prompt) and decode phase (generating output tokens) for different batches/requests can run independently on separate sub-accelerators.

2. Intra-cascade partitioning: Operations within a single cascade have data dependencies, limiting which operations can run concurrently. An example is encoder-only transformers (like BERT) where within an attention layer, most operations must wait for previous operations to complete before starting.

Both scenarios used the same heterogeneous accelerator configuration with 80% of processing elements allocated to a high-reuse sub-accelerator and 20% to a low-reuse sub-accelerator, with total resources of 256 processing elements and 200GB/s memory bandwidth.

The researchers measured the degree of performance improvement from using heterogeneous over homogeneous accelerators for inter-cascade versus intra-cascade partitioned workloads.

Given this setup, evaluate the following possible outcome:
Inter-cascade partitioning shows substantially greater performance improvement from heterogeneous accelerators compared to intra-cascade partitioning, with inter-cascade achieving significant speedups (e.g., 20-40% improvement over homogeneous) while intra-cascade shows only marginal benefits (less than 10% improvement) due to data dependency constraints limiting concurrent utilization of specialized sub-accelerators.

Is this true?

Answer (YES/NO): NO